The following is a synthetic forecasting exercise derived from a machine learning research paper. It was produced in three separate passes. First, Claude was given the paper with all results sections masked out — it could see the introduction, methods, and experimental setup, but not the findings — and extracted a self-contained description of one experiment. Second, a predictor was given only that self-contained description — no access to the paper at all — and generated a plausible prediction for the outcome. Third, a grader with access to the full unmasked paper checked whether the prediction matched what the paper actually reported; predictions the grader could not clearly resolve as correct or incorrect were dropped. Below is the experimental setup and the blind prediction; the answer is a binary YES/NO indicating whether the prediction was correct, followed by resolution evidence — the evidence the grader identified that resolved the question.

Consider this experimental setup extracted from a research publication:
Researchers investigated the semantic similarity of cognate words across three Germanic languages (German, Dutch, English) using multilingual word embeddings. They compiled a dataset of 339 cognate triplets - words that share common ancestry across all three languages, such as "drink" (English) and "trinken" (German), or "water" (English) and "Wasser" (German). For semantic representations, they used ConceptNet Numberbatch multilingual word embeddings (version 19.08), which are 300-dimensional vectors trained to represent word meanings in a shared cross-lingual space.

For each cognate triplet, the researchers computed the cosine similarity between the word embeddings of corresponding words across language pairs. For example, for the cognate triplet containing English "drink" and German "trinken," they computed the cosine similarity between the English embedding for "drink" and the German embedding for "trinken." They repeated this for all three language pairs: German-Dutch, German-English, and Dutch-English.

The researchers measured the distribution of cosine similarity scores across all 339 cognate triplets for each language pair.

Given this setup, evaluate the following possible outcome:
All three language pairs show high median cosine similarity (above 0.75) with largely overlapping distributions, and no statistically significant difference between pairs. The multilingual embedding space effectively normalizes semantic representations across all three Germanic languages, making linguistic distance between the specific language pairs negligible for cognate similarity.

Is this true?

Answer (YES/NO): NO